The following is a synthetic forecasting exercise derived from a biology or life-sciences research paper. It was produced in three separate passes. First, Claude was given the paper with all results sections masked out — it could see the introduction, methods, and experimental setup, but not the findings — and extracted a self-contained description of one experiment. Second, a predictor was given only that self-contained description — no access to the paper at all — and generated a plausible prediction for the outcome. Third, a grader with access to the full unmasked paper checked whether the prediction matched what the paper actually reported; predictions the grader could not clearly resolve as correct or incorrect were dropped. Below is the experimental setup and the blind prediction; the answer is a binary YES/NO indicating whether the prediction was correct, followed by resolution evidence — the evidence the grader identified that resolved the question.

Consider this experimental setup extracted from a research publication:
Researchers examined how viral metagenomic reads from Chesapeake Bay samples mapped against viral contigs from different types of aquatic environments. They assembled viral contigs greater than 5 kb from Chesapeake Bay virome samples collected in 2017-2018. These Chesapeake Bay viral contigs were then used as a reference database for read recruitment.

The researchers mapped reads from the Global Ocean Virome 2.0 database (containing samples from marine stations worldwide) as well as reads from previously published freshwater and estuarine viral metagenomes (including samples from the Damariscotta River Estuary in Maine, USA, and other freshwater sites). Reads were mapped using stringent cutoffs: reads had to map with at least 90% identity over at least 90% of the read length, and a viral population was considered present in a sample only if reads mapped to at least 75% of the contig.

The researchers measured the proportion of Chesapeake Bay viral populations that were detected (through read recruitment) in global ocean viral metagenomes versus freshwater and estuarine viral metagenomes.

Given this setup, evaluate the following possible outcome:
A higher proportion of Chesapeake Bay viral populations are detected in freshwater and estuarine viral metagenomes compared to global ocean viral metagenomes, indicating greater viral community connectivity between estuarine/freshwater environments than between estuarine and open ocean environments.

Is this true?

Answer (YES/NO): NO